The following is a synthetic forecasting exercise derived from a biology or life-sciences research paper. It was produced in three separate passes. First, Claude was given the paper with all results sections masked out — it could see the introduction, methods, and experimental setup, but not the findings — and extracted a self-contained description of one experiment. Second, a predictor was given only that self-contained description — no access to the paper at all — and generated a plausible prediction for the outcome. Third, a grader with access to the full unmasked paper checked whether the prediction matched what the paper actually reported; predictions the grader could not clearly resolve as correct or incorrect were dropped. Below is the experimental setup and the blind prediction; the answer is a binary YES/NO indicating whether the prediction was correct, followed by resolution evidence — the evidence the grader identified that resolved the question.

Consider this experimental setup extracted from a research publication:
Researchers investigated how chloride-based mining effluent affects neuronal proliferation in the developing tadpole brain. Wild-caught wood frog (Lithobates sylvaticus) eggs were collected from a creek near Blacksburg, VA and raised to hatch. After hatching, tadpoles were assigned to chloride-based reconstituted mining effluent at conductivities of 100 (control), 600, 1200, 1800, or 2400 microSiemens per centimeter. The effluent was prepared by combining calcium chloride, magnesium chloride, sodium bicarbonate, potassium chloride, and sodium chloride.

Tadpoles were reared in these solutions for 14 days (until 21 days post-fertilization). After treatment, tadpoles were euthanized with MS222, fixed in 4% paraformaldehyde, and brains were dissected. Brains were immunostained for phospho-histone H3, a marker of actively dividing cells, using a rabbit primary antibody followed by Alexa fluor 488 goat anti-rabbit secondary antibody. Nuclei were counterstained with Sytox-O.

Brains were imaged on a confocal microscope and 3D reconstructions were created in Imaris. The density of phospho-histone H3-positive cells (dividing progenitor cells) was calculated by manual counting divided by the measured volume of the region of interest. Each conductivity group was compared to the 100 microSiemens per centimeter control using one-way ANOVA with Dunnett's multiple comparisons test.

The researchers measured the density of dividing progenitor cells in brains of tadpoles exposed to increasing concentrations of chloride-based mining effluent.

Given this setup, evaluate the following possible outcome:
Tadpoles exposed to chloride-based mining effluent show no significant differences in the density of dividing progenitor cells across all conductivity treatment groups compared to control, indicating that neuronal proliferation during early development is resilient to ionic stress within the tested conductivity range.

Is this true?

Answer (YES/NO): NO